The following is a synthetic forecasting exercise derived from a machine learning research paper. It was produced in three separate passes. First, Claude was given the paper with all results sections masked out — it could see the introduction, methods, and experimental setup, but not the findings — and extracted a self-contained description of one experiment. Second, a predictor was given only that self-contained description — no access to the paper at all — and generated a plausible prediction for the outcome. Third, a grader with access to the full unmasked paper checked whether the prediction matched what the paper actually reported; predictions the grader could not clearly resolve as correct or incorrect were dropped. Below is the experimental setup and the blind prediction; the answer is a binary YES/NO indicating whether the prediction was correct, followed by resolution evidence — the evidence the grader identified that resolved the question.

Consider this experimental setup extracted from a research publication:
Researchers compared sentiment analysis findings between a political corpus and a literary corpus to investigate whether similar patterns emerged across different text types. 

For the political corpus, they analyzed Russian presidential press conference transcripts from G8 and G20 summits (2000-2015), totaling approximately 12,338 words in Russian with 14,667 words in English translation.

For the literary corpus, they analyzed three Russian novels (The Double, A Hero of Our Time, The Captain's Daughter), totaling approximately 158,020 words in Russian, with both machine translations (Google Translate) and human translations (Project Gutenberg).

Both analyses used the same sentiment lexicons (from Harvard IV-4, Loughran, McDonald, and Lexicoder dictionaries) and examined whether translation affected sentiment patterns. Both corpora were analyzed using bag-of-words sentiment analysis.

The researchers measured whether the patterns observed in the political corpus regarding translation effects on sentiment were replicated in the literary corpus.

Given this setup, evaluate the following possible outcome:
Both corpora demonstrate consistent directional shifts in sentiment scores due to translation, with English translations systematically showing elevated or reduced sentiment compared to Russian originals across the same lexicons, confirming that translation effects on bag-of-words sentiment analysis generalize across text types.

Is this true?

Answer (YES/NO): YES